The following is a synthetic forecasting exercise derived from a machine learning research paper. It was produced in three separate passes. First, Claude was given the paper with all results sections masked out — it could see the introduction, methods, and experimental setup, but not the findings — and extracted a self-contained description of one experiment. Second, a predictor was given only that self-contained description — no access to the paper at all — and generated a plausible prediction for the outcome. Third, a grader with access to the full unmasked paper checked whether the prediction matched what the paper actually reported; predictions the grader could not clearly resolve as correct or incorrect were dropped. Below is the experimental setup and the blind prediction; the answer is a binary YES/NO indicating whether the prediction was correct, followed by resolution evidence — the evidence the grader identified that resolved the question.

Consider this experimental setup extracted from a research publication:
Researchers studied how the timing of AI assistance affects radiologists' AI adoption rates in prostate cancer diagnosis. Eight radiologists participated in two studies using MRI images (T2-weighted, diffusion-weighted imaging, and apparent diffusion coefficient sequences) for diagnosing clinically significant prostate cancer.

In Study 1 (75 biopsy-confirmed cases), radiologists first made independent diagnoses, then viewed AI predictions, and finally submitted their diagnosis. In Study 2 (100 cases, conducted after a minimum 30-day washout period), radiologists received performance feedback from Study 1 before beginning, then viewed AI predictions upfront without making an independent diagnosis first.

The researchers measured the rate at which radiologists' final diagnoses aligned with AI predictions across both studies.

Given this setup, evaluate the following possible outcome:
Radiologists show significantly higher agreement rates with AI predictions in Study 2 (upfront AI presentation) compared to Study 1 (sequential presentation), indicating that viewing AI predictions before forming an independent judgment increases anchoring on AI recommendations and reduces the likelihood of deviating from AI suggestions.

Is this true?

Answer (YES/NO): NO